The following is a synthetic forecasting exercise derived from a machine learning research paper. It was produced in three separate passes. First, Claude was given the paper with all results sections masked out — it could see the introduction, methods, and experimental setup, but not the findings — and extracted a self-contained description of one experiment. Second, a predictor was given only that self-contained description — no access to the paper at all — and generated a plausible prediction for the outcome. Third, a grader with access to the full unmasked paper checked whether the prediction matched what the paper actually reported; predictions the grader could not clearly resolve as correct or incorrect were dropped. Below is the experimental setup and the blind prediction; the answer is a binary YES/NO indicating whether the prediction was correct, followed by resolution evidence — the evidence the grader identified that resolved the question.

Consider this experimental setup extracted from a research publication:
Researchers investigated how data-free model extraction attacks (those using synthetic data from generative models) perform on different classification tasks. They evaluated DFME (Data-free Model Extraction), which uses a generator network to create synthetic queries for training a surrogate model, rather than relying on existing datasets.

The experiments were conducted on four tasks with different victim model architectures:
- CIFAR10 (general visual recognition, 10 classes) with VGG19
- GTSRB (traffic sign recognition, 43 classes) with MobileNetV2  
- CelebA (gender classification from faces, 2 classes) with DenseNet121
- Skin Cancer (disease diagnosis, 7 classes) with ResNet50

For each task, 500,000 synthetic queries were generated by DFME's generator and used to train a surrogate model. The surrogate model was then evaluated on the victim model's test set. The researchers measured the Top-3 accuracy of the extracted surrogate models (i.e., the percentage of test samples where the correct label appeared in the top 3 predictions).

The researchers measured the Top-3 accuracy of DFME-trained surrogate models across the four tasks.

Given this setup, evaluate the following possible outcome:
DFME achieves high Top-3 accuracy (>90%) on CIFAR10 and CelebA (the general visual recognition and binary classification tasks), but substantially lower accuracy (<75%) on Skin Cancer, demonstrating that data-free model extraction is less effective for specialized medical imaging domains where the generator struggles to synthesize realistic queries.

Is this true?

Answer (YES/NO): NO